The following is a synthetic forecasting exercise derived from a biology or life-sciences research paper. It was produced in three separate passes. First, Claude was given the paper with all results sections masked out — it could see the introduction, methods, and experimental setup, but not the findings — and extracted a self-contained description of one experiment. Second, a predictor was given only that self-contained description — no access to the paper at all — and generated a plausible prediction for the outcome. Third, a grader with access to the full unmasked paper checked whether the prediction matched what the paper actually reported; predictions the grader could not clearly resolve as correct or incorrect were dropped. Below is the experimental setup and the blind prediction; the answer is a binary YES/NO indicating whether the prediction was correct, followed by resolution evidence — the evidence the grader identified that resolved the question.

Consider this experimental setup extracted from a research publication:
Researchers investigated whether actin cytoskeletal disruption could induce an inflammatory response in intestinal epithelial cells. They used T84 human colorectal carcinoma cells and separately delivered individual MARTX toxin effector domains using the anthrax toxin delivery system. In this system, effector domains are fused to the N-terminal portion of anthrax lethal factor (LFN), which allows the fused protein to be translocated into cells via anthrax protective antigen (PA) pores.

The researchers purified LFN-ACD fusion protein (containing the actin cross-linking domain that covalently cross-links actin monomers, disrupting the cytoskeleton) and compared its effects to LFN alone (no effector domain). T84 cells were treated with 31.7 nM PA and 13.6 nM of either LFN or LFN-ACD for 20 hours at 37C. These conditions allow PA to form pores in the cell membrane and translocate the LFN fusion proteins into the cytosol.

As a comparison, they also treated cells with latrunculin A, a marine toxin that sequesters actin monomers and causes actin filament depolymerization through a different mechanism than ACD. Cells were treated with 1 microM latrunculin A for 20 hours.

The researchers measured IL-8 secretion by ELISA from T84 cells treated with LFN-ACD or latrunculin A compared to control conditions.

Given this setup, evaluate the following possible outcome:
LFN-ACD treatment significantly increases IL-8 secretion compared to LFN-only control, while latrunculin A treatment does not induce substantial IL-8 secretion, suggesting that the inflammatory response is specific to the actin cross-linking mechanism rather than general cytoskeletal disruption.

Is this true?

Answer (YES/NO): NO